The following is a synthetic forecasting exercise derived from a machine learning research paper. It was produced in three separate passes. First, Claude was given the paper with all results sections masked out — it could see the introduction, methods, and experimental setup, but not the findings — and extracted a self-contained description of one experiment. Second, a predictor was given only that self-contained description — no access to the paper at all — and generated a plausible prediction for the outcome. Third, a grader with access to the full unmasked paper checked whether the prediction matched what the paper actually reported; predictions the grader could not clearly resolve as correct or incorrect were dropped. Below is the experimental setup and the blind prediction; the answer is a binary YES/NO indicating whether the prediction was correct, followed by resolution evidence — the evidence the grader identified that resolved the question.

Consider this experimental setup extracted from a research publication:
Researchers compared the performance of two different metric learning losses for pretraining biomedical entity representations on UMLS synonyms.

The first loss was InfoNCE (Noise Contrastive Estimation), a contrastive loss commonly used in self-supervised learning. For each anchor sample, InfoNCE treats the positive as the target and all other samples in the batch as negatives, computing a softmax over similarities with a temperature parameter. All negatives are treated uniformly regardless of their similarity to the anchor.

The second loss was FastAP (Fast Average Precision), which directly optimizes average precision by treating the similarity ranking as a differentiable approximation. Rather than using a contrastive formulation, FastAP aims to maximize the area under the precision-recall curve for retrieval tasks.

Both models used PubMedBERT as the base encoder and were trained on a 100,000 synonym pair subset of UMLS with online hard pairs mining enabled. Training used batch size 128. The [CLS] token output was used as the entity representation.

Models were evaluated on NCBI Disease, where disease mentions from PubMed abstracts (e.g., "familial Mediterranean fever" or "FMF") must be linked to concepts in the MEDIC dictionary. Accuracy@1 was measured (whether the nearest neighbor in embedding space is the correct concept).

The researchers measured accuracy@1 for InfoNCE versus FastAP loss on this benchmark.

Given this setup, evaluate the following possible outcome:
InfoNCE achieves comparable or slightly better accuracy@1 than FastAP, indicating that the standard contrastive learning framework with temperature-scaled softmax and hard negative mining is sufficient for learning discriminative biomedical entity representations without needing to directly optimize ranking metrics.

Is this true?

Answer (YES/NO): NO